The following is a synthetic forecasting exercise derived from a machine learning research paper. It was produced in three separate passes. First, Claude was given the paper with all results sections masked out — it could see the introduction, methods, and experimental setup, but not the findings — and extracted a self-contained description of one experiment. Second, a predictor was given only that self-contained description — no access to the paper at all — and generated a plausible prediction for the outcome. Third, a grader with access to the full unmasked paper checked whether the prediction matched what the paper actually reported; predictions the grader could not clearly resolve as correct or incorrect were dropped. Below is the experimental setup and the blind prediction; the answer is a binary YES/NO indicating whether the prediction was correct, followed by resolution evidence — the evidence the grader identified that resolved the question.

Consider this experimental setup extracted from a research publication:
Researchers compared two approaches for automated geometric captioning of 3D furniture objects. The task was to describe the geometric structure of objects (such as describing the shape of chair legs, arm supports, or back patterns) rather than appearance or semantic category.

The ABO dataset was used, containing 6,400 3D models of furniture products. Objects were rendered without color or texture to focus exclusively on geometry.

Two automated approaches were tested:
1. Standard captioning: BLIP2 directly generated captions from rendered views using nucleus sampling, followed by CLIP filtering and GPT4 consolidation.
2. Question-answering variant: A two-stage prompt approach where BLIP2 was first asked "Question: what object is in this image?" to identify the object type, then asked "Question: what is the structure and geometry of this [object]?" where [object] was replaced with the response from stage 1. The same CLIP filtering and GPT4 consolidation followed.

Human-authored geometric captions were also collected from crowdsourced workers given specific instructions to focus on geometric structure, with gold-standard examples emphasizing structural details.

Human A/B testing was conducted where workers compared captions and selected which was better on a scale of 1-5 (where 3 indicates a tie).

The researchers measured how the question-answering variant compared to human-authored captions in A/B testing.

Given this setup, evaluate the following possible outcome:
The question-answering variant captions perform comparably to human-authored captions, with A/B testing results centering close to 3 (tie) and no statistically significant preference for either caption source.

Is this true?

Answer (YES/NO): NO